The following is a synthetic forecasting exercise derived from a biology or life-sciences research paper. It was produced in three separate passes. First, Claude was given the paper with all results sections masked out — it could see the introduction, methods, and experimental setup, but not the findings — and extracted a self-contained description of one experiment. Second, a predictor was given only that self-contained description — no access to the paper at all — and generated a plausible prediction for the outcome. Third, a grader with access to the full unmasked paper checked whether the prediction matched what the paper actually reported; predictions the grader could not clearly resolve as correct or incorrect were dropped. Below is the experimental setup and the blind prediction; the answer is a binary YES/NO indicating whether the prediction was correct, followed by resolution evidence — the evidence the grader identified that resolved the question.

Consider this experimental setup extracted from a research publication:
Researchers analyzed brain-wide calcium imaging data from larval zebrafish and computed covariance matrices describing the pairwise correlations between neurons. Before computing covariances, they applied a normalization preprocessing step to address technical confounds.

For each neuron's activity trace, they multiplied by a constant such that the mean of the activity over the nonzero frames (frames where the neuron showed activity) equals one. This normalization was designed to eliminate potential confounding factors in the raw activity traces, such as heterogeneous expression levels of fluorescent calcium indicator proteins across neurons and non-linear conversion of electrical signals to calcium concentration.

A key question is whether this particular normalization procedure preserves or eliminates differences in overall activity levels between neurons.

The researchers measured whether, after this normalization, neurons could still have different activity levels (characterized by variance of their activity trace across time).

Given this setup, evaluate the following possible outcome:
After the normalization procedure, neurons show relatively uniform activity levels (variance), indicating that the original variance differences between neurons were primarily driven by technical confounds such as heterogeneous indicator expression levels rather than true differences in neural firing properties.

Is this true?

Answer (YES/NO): NO